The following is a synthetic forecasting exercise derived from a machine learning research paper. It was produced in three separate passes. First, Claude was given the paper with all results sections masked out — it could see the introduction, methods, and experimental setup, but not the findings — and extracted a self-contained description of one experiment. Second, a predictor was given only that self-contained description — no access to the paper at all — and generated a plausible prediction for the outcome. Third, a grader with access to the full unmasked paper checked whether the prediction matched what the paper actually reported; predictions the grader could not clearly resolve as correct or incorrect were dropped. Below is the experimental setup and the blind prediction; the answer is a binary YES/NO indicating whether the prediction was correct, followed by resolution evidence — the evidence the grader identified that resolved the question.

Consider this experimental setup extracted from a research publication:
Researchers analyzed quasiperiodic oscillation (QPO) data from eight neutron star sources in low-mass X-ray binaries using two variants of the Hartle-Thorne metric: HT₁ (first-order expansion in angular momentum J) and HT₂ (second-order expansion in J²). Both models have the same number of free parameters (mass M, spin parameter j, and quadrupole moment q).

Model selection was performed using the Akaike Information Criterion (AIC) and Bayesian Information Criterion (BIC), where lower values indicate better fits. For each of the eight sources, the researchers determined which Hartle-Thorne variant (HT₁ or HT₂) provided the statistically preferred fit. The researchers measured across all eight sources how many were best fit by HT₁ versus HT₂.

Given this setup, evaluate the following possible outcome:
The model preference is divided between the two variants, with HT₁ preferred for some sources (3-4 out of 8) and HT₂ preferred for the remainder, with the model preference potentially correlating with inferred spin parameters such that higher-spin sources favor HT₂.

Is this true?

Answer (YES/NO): NO